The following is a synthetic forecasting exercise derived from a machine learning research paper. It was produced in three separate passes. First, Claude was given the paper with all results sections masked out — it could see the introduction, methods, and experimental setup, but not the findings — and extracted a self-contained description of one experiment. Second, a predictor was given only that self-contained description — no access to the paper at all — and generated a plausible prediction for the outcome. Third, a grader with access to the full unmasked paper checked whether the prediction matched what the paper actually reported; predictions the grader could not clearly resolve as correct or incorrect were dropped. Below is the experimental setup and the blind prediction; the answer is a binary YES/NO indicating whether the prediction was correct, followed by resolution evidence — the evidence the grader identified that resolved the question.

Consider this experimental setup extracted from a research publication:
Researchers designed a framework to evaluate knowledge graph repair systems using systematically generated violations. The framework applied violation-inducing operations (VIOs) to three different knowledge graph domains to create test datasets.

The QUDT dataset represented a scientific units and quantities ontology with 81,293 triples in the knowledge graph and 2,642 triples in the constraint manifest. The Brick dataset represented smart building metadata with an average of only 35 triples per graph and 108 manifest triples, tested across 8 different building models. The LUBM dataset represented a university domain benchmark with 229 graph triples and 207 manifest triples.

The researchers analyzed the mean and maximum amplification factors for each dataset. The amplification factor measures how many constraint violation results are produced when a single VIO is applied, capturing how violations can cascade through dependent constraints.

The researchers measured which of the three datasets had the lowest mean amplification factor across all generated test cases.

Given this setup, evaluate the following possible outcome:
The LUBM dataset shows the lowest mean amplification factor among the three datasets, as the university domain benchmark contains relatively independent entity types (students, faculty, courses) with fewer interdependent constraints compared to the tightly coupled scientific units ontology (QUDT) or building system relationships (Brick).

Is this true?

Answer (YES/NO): NO